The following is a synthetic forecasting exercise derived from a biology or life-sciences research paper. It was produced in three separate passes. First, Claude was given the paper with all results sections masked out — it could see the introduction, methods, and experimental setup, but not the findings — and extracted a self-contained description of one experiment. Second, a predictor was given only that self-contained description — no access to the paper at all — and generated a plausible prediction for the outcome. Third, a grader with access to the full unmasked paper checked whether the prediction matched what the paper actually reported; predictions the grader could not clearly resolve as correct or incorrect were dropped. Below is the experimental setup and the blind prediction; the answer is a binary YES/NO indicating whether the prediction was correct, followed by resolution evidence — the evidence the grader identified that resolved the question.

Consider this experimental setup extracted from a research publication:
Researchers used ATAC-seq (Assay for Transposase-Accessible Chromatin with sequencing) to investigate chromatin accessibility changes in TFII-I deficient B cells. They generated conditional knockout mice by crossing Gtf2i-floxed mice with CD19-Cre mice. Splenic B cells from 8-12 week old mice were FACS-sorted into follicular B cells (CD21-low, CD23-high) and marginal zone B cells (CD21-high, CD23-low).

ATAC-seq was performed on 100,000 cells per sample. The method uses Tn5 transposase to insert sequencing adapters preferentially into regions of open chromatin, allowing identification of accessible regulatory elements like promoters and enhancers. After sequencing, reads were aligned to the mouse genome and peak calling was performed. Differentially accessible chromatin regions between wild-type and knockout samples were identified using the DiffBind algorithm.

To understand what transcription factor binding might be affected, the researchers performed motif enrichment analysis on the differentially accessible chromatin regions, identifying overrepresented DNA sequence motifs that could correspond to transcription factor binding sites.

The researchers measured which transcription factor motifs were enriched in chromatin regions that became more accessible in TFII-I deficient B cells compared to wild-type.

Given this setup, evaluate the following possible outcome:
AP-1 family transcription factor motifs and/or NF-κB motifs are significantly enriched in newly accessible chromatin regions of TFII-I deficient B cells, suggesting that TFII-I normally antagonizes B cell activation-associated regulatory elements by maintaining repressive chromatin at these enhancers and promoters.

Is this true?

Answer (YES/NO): NO